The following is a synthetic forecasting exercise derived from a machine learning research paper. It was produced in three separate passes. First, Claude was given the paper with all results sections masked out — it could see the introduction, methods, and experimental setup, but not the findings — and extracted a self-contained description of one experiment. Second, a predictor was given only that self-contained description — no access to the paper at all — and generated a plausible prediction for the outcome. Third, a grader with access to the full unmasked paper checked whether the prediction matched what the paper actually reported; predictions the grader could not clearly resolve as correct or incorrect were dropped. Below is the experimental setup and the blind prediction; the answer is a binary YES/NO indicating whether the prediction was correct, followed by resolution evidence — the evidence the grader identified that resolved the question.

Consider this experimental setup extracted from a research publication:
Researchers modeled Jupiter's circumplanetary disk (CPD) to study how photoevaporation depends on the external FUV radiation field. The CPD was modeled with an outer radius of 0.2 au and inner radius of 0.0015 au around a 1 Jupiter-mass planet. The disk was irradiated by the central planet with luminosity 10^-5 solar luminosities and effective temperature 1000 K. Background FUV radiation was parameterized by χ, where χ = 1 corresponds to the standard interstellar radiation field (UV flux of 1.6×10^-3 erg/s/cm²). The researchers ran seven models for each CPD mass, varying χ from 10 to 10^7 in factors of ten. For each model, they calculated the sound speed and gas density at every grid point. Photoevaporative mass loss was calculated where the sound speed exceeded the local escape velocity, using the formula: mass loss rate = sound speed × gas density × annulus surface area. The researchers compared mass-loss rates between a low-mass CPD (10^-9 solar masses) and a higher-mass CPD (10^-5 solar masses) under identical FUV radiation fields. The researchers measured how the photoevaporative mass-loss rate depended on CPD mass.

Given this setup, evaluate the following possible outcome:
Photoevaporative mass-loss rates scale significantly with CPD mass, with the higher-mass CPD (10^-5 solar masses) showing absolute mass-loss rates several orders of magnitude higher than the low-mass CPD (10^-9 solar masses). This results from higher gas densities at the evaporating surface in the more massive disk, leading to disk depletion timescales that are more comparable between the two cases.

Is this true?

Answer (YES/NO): NO